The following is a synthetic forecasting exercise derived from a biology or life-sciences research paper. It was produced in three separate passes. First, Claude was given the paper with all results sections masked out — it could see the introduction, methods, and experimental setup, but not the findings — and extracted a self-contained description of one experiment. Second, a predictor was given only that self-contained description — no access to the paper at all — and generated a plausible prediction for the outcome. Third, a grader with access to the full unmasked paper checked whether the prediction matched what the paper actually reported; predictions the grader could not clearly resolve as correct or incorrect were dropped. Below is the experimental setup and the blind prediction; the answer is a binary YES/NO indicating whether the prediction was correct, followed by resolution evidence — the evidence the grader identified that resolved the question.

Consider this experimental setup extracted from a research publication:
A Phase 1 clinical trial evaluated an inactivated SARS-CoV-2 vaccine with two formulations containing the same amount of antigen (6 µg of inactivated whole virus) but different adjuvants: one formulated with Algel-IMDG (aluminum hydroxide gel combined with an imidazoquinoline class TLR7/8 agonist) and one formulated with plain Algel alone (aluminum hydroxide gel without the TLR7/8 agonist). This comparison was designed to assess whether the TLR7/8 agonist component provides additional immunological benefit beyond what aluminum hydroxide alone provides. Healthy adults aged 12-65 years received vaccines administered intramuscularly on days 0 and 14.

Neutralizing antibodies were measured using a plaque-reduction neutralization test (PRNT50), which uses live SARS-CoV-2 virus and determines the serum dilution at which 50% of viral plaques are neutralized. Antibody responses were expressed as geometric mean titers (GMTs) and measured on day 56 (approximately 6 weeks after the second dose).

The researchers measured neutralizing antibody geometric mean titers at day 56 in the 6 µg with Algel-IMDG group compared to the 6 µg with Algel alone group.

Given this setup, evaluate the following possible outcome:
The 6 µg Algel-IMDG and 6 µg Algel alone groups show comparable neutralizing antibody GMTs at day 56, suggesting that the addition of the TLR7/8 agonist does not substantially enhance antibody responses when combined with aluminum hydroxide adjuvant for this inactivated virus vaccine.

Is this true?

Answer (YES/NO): NO